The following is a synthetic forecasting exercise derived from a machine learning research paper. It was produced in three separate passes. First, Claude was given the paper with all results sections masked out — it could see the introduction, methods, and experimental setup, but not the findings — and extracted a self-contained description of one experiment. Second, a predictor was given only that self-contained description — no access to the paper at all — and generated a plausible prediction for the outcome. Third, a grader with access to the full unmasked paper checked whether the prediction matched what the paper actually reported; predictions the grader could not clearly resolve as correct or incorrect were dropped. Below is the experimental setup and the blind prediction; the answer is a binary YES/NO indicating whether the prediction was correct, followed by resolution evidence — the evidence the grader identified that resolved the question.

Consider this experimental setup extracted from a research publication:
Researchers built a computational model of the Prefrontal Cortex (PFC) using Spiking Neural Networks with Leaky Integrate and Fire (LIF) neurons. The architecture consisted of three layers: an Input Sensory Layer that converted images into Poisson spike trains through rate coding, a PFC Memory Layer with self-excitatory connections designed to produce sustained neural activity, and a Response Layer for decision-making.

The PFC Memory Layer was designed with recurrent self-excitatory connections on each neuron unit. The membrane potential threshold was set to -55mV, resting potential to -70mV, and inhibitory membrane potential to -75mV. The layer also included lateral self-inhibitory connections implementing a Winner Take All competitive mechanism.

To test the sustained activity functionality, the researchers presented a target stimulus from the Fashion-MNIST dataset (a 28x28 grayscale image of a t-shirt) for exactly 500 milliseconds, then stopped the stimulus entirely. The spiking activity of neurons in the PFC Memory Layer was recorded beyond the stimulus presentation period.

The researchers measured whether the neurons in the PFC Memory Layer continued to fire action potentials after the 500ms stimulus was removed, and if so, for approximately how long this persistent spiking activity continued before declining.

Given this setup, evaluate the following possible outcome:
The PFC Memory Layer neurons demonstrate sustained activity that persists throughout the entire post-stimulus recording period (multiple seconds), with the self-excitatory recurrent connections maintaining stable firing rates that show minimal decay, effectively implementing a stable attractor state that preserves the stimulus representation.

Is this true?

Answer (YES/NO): NO